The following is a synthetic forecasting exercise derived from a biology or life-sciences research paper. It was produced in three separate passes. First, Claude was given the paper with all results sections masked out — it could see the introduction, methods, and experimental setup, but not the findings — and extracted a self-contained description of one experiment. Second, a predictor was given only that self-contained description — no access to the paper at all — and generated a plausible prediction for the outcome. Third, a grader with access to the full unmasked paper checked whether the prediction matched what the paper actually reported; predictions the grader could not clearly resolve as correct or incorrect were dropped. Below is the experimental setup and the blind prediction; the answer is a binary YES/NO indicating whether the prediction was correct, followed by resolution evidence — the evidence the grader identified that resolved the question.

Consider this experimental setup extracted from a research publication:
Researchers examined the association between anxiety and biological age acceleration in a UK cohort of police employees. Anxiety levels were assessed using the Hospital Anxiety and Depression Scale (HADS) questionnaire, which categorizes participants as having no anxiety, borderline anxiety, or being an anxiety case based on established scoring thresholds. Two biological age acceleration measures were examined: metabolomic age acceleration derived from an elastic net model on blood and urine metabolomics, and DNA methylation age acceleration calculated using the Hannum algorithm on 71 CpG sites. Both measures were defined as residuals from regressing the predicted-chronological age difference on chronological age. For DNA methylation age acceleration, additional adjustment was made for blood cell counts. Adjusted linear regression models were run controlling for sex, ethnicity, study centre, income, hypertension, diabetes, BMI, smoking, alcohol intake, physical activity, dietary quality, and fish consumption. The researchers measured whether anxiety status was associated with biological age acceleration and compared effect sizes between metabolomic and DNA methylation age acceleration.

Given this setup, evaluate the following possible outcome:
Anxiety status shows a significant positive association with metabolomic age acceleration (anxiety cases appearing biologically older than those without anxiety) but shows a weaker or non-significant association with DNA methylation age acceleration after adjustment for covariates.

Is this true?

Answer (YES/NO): NO